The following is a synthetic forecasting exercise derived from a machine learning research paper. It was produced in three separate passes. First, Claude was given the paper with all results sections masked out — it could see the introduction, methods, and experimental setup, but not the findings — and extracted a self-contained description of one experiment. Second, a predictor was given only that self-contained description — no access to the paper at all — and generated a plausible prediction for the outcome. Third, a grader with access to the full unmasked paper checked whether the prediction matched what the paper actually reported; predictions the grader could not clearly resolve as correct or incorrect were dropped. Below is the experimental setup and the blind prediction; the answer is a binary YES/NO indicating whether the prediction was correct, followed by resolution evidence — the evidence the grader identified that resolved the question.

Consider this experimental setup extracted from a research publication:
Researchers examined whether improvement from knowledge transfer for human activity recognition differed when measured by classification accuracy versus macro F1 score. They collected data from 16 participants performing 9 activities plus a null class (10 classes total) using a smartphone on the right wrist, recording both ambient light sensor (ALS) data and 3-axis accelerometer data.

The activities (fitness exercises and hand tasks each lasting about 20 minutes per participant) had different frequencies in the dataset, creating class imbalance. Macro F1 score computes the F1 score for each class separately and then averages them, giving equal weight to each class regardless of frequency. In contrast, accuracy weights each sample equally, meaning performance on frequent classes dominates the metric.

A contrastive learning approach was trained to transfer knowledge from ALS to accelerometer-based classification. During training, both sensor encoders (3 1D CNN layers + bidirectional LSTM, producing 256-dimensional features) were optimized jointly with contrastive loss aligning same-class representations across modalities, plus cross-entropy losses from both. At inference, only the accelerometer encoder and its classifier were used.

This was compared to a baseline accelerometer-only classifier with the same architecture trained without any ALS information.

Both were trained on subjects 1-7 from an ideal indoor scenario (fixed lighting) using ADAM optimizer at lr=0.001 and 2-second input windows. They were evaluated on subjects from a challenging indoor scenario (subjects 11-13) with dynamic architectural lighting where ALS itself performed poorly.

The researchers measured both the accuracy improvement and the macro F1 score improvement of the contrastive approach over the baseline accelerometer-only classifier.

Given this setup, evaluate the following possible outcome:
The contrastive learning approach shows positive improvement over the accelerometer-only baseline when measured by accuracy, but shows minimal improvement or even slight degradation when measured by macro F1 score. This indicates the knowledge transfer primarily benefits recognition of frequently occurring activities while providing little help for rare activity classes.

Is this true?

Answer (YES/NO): NO